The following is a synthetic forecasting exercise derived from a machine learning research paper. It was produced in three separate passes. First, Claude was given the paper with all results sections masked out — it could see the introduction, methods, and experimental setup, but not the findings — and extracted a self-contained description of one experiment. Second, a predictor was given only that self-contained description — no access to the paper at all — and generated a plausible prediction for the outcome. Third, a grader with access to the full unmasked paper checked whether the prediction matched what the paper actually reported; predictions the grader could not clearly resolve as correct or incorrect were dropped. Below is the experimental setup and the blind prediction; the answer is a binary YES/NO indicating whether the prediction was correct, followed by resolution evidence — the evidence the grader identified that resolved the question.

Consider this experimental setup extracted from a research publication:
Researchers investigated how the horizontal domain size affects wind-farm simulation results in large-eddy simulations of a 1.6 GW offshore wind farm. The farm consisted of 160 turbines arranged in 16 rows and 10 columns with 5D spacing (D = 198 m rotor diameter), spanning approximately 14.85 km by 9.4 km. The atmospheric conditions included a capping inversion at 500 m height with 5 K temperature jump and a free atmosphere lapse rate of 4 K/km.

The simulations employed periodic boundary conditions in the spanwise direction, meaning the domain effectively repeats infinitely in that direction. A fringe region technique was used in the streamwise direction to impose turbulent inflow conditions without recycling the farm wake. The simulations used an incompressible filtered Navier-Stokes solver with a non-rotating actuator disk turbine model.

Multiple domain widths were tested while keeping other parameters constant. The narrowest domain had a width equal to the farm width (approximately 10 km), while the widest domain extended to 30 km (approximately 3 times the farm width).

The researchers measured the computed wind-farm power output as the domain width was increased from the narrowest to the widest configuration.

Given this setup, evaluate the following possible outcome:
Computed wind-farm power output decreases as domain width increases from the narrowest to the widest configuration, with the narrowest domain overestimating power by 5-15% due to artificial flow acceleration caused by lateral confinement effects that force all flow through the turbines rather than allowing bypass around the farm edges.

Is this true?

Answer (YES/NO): NO